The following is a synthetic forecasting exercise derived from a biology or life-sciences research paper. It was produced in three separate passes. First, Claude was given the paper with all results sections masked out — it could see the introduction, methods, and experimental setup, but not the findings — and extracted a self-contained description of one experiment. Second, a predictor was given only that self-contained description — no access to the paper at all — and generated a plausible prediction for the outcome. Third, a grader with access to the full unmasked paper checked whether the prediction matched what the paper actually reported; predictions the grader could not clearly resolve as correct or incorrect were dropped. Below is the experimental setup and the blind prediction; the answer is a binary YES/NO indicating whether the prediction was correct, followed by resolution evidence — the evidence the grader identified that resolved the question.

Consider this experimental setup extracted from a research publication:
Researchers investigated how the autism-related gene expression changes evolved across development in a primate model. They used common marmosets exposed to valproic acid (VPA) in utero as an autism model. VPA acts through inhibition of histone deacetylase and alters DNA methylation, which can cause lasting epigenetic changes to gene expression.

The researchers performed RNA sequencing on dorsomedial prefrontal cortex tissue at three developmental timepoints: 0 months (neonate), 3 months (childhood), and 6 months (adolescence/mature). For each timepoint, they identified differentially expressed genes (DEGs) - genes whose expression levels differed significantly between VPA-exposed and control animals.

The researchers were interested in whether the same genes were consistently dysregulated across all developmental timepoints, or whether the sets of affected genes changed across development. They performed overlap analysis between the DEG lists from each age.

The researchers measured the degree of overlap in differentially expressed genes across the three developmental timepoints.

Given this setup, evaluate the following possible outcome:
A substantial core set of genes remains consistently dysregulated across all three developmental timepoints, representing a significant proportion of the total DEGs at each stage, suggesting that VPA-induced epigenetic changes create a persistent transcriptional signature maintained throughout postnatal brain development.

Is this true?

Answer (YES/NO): NO